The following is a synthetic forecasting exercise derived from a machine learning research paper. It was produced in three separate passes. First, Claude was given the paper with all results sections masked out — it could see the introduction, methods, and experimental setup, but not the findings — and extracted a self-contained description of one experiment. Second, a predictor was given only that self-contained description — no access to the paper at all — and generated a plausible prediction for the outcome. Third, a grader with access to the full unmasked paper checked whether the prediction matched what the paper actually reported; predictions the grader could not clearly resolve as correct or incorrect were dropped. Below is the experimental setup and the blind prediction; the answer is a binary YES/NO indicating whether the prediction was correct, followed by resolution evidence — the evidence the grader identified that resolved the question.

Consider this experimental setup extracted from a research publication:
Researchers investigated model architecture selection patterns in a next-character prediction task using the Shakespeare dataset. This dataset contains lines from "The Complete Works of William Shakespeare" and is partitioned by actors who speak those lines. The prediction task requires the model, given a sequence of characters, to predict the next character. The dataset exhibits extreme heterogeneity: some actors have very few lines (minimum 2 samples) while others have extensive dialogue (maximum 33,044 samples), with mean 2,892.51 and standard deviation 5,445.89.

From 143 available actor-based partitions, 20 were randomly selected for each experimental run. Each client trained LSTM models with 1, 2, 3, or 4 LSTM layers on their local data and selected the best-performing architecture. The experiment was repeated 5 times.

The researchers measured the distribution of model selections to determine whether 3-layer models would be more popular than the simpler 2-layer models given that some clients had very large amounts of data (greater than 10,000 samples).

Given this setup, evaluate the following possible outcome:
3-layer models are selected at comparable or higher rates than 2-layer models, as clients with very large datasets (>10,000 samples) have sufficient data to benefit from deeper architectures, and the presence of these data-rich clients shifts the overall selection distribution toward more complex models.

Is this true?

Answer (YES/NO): NO